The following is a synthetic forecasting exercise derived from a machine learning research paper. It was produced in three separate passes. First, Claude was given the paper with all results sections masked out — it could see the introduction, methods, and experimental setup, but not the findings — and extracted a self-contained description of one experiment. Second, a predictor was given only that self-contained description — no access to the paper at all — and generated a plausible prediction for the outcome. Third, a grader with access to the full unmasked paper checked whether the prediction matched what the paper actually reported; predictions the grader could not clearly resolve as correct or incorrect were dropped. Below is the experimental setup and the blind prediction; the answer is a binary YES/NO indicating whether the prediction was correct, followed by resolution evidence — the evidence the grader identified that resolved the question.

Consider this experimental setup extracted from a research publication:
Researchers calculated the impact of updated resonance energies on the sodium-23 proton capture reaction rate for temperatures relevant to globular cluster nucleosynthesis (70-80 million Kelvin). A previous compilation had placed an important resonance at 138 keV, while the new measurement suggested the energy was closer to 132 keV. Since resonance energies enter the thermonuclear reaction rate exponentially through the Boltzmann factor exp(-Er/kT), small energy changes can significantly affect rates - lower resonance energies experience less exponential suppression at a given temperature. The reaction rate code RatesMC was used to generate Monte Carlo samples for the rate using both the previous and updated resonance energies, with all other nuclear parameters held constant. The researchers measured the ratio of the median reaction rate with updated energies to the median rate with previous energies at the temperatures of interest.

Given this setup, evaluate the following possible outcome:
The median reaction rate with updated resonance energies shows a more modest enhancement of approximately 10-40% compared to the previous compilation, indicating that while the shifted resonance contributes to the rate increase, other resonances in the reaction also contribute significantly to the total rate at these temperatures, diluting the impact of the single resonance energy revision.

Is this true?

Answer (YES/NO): NO